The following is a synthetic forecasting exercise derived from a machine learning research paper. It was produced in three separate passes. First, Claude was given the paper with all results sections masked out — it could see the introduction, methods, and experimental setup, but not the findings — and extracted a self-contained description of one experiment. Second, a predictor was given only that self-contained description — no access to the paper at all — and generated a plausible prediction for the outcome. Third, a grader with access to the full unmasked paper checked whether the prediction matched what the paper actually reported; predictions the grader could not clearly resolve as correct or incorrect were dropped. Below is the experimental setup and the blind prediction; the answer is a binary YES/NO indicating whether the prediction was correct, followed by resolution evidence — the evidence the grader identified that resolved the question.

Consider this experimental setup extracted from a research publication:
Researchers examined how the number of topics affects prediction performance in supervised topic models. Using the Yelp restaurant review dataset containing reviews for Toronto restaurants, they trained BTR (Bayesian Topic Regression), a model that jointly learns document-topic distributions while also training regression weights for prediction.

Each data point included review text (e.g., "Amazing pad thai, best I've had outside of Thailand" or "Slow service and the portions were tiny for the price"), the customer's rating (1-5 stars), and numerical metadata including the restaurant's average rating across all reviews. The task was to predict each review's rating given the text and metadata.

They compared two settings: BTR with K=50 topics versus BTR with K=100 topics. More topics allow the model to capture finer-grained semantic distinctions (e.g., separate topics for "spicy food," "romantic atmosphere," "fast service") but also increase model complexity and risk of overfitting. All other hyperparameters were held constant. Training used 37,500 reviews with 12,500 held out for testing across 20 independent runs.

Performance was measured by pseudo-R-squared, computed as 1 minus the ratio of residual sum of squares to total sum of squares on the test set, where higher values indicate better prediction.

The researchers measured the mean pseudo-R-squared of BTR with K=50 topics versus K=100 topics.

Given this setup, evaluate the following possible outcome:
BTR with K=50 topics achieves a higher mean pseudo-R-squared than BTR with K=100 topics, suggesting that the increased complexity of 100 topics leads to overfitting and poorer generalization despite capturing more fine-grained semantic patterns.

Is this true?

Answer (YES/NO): NO